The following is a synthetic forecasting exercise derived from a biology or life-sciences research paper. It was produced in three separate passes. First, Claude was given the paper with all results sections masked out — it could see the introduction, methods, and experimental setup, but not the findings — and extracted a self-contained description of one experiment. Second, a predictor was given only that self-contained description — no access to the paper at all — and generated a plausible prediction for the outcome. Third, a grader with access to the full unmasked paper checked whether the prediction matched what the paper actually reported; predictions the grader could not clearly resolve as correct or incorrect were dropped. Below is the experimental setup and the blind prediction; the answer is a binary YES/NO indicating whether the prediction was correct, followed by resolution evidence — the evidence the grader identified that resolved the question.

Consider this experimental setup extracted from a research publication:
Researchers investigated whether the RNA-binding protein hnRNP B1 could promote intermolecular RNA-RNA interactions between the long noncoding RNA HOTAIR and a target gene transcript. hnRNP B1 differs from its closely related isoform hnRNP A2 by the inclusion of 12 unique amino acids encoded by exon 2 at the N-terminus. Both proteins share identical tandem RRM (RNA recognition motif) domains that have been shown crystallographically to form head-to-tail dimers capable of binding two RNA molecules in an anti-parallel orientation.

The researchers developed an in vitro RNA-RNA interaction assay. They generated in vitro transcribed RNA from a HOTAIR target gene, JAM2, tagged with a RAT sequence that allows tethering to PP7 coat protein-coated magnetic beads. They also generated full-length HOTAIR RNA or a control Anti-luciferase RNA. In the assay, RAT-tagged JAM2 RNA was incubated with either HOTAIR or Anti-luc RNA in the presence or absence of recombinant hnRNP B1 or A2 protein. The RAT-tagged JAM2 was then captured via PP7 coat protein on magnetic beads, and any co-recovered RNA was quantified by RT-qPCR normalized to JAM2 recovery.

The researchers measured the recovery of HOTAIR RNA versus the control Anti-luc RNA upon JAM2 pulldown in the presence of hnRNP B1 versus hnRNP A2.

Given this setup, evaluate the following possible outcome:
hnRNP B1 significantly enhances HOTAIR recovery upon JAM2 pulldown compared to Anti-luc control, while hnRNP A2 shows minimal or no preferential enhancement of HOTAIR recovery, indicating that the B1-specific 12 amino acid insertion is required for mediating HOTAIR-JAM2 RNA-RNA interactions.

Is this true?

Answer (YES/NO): YES